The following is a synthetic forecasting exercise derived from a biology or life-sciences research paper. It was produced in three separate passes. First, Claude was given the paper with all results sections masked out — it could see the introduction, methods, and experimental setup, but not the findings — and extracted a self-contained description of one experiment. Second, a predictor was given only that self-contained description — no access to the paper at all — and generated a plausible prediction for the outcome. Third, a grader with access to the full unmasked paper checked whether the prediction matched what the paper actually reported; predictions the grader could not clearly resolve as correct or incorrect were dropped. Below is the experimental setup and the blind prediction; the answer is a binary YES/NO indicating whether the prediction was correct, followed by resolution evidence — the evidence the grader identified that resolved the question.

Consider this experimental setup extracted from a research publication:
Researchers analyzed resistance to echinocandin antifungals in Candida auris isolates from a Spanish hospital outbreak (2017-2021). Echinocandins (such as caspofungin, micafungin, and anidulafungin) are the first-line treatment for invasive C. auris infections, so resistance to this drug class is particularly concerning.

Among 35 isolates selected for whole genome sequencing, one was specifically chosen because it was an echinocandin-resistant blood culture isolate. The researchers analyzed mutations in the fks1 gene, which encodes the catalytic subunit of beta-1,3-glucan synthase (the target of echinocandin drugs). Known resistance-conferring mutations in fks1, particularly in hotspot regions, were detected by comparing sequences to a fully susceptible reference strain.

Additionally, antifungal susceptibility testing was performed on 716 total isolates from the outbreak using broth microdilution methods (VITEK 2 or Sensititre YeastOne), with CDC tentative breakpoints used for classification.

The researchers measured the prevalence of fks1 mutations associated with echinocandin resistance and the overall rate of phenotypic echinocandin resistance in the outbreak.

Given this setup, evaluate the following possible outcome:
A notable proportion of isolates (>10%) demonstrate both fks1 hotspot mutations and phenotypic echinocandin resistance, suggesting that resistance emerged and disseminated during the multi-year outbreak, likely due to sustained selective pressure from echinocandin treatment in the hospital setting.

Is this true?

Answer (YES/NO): NO